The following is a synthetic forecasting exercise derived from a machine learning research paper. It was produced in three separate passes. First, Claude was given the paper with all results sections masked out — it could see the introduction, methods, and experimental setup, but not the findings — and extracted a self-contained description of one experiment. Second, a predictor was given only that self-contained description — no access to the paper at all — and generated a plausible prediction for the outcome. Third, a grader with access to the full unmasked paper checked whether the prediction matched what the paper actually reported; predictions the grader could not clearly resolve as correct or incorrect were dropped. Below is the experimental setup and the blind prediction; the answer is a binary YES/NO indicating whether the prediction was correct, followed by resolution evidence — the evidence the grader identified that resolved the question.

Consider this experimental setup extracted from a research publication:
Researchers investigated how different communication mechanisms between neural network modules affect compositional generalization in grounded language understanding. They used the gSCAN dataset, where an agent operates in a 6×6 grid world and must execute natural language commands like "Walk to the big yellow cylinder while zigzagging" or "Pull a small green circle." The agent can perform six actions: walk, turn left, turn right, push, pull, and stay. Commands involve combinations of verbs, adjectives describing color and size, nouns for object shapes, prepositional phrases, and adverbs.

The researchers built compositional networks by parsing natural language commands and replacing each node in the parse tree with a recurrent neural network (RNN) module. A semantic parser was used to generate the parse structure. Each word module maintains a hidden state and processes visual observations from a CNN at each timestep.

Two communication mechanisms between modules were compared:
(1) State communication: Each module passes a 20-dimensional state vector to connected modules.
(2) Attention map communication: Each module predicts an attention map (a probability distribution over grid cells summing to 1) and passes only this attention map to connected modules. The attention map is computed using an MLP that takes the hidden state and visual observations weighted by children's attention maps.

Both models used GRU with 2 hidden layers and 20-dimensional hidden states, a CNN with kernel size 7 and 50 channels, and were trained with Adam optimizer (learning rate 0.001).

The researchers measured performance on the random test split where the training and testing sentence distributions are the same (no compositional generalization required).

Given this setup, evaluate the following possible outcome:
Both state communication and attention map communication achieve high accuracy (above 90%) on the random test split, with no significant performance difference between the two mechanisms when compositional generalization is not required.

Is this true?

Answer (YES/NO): NO